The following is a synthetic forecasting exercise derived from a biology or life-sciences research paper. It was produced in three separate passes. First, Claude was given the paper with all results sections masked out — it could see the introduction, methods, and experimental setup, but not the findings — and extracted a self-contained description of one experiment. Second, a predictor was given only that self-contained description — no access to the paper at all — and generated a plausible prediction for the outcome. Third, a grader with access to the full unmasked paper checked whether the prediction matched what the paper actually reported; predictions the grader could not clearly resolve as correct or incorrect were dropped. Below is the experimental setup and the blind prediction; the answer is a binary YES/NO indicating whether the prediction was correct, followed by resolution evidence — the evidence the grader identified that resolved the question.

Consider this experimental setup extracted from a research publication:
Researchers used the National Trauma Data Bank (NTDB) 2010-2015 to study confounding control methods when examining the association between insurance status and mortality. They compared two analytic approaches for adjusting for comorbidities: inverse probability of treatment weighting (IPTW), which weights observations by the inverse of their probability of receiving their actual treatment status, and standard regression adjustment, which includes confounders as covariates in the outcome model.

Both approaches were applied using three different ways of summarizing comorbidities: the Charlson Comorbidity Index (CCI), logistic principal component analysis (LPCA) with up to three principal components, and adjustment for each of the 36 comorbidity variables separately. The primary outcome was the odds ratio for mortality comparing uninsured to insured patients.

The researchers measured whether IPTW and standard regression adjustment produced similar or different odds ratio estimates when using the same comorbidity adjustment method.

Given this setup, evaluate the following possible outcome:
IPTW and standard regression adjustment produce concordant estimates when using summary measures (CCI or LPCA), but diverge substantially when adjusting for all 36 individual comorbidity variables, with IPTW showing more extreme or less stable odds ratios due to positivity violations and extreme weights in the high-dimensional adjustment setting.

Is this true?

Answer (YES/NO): NO